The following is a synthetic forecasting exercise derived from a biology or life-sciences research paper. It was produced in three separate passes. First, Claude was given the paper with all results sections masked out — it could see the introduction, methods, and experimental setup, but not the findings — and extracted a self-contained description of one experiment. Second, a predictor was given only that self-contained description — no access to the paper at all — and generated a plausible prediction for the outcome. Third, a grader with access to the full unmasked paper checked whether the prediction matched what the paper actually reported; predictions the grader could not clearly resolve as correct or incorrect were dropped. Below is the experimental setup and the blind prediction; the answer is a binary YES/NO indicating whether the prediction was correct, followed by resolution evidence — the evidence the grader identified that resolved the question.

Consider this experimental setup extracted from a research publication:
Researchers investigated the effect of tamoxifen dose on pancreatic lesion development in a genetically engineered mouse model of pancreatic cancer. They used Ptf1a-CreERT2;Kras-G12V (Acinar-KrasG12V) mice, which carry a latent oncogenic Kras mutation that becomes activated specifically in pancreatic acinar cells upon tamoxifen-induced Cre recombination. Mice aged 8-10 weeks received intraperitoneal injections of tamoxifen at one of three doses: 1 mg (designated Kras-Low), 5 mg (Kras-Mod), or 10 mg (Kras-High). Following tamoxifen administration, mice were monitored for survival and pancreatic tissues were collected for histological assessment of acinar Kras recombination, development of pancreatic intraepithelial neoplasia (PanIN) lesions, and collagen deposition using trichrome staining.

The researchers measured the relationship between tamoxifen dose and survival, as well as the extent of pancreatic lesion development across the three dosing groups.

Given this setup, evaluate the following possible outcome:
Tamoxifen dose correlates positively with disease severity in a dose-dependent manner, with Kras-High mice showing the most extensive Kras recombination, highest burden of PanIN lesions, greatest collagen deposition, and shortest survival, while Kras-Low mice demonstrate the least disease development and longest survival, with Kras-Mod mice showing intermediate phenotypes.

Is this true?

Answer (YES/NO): YES